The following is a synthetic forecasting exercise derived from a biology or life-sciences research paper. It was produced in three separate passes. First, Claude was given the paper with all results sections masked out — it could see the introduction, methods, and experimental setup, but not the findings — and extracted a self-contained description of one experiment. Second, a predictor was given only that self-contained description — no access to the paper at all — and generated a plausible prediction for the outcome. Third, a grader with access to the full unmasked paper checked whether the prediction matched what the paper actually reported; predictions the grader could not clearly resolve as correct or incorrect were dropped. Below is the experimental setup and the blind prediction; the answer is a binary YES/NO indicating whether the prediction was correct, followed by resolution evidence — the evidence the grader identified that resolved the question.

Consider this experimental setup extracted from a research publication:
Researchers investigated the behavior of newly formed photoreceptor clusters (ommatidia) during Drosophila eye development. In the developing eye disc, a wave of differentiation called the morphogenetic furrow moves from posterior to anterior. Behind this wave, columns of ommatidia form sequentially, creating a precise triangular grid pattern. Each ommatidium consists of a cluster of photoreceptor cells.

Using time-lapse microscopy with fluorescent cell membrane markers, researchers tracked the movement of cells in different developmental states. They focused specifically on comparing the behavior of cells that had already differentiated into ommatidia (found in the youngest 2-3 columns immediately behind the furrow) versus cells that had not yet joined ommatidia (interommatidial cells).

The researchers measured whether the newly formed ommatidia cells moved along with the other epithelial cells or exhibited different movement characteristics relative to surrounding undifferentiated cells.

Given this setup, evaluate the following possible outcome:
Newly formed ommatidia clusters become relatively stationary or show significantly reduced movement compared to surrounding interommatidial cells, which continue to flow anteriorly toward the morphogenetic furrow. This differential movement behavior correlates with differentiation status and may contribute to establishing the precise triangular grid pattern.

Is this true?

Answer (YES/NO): YES